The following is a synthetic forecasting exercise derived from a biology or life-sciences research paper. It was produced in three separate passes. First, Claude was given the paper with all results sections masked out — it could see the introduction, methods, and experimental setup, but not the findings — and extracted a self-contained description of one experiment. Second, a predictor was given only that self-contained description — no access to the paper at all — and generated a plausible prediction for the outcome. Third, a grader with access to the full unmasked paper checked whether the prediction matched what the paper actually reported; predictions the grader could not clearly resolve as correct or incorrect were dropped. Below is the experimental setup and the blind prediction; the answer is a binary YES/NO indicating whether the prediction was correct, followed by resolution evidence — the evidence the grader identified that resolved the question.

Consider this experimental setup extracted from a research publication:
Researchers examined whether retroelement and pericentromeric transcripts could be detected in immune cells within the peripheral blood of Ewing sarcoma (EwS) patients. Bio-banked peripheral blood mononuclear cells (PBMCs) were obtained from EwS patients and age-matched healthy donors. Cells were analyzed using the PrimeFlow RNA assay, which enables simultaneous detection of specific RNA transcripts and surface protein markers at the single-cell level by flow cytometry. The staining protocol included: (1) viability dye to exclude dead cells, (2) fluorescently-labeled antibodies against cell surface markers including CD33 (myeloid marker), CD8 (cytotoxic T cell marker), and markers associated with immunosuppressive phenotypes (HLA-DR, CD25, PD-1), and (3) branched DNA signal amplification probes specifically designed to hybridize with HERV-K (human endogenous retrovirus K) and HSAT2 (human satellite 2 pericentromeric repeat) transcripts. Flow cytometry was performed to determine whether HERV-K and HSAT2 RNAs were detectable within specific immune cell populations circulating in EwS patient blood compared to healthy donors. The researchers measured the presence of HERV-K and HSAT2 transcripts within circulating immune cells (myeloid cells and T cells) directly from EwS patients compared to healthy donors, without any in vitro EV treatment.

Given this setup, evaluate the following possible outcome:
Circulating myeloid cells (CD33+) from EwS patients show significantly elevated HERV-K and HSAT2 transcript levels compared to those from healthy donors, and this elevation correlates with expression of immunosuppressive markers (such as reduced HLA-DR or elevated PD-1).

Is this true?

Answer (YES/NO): YES